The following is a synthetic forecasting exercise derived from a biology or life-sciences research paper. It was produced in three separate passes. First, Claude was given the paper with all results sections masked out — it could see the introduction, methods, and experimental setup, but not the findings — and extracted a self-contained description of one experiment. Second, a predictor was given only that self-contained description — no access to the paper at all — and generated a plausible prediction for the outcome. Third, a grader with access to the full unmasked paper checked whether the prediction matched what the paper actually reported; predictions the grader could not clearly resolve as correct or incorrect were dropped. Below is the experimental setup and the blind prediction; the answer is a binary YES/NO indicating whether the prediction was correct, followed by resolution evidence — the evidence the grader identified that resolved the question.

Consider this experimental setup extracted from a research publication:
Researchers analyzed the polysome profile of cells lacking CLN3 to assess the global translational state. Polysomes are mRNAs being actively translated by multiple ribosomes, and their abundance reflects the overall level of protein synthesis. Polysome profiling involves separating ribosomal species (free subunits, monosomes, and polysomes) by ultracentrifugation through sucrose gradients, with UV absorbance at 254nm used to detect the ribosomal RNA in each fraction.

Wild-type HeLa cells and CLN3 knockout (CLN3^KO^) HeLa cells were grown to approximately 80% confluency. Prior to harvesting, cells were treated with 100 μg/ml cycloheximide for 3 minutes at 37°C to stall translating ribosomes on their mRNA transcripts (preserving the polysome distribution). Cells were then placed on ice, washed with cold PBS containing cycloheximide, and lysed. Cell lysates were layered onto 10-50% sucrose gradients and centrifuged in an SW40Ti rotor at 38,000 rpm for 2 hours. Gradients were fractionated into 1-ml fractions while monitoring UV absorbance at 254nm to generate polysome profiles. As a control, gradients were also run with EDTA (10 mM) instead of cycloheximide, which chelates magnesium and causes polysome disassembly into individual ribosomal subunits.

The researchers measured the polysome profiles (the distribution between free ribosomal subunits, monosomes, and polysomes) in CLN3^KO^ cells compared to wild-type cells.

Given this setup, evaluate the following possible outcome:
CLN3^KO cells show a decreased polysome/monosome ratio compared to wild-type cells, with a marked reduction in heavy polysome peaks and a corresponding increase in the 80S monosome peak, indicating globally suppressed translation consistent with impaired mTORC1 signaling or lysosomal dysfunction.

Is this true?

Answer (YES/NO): YES